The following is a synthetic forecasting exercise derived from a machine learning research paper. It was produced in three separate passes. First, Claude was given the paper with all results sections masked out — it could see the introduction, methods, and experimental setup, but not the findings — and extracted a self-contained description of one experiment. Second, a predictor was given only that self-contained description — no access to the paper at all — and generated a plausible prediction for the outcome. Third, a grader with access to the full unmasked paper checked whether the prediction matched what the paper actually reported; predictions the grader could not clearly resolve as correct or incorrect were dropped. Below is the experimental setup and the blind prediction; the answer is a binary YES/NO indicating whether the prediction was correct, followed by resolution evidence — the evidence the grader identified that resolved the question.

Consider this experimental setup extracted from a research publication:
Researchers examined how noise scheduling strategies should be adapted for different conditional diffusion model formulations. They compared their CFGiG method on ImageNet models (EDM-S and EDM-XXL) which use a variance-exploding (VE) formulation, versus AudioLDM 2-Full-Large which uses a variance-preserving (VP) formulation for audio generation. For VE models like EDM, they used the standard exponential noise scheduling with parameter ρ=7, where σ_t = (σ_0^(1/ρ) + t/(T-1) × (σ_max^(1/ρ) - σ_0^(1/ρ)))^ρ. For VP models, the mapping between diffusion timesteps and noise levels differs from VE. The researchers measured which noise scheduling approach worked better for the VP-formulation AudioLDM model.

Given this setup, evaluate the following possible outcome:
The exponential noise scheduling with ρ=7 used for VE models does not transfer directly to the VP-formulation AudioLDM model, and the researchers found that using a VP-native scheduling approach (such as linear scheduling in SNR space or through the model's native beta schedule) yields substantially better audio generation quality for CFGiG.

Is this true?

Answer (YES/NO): NO